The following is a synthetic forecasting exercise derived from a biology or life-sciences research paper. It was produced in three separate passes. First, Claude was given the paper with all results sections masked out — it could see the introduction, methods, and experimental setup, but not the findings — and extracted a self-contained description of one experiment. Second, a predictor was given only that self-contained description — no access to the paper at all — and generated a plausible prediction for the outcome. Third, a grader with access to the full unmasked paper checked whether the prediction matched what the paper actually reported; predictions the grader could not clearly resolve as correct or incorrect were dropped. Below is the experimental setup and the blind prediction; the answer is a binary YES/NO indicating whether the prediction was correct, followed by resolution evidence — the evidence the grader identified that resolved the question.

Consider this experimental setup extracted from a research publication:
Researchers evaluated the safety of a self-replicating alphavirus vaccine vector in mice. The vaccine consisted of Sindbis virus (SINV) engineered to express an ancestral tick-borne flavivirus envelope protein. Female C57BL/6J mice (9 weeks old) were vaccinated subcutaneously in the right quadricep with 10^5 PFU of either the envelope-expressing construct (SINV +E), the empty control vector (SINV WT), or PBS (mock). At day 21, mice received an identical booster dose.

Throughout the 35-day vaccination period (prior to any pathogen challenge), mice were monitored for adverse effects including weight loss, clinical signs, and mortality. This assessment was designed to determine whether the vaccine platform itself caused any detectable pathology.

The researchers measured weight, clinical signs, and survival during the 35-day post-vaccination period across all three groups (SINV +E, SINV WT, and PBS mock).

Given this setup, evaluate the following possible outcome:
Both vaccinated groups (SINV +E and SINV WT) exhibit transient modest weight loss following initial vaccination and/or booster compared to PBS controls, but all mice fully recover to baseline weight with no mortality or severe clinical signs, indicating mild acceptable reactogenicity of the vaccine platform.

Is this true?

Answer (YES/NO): NO